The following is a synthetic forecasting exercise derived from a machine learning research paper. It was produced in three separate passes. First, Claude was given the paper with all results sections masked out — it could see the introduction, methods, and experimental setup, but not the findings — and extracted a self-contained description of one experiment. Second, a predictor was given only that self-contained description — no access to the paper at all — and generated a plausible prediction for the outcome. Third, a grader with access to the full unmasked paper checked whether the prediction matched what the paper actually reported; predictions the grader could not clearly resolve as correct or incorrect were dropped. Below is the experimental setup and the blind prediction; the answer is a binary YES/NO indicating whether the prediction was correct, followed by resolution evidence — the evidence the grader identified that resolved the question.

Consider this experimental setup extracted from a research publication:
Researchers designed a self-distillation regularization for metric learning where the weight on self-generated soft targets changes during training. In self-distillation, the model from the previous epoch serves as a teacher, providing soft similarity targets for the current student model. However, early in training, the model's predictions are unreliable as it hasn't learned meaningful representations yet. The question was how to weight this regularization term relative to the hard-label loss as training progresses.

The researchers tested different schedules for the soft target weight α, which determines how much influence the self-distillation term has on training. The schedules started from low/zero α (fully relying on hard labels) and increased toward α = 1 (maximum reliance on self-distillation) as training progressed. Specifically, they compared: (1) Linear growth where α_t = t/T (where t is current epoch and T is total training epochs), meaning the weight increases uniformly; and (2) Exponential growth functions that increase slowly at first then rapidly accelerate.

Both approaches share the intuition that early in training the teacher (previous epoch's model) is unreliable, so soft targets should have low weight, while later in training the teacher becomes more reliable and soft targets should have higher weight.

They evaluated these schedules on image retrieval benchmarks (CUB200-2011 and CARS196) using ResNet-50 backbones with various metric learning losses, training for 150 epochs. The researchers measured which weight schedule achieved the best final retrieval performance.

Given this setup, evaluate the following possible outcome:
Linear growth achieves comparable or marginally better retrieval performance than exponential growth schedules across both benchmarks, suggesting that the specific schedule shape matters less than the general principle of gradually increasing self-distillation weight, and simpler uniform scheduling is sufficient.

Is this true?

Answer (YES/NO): YES